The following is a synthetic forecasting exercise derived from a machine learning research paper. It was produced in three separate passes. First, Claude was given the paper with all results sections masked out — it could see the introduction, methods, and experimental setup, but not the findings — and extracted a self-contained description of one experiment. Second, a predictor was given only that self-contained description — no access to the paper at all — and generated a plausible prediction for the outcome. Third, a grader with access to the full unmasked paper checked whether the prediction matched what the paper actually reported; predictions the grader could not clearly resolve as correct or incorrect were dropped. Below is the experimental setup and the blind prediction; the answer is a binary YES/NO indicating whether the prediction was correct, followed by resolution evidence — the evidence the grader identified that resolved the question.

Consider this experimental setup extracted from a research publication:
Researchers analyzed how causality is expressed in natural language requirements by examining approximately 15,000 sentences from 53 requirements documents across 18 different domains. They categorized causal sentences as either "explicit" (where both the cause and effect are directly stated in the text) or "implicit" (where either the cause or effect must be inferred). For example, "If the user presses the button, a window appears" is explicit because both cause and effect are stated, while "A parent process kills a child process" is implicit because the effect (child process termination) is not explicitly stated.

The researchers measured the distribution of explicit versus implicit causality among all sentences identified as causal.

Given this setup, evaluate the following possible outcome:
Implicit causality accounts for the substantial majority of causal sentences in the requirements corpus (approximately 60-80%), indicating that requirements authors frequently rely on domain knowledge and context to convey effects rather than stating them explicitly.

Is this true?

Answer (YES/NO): NO